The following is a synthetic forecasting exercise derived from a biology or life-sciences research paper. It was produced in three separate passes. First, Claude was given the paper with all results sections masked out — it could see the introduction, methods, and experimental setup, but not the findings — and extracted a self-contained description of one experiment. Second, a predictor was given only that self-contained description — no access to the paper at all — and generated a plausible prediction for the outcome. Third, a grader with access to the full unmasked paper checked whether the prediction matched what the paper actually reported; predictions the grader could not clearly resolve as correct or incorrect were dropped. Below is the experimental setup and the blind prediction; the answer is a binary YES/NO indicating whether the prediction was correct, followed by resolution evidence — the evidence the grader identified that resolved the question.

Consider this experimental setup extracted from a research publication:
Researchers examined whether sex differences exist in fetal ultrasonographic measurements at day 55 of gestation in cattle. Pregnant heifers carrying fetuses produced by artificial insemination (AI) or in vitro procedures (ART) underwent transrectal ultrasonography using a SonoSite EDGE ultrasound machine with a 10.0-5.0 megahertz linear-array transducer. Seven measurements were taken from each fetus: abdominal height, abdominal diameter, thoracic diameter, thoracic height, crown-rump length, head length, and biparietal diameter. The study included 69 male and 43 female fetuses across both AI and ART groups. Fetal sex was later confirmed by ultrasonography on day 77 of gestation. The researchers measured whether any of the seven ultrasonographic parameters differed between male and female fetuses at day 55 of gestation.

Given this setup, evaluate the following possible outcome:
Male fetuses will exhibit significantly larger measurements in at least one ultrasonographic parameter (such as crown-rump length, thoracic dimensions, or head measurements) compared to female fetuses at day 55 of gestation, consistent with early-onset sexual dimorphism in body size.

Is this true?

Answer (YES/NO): YES